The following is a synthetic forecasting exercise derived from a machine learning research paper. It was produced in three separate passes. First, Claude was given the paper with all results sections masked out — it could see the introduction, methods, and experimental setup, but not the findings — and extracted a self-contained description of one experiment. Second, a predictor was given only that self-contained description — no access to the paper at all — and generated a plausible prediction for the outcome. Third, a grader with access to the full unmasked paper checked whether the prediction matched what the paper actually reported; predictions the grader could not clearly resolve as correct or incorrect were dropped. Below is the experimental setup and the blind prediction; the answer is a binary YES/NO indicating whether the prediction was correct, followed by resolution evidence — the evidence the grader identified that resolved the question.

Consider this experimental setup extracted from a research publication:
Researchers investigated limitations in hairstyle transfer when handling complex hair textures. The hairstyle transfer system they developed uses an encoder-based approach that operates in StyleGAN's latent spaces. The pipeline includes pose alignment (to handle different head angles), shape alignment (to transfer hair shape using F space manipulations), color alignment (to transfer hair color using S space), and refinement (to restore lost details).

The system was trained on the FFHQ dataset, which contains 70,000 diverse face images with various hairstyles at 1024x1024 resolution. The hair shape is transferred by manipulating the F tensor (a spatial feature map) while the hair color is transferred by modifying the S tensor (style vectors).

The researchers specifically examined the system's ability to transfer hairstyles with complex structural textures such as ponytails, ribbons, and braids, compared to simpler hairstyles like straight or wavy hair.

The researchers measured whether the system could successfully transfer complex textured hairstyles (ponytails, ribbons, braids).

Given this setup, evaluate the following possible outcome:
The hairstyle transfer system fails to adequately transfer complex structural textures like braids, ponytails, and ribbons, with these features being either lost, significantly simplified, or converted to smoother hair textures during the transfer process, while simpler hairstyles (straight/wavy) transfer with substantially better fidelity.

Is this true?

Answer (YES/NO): YES